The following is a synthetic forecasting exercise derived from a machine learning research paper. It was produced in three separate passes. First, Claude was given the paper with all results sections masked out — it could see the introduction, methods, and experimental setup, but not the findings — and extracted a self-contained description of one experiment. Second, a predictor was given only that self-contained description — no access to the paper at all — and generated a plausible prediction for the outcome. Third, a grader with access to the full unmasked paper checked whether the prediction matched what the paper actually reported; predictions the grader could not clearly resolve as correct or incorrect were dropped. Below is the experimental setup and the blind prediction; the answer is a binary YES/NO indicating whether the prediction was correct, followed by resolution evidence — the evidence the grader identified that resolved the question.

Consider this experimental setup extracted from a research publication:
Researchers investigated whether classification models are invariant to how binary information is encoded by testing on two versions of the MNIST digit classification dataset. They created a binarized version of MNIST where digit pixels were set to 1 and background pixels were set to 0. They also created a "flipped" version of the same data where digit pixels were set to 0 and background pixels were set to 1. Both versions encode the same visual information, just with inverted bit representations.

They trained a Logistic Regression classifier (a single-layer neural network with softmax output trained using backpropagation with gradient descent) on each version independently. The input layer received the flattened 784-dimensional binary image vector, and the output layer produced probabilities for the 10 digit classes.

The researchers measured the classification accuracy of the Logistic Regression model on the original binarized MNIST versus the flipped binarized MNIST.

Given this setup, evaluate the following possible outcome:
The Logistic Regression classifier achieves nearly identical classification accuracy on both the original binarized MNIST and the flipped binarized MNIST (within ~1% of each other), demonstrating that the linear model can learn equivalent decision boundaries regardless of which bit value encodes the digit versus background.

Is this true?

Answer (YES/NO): YES